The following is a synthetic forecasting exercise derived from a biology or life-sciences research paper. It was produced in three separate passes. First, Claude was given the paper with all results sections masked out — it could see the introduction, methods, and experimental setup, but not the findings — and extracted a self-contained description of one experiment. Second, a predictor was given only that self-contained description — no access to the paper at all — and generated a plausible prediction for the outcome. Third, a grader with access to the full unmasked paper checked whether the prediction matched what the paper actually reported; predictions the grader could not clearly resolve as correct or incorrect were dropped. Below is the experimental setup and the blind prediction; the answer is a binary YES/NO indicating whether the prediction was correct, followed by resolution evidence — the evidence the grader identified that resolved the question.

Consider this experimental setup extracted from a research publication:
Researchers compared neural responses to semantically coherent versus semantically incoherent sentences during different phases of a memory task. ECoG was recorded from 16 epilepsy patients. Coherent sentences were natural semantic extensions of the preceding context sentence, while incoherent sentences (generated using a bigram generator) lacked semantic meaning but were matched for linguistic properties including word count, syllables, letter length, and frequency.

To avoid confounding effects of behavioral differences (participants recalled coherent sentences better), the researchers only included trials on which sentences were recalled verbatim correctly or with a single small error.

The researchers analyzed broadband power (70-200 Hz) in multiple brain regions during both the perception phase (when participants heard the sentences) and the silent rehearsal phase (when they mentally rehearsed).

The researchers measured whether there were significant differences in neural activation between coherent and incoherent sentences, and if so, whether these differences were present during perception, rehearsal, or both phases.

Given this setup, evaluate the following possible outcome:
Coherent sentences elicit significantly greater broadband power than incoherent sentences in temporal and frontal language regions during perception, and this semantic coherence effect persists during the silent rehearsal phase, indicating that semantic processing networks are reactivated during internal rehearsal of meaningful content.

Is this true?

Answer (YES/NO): NO